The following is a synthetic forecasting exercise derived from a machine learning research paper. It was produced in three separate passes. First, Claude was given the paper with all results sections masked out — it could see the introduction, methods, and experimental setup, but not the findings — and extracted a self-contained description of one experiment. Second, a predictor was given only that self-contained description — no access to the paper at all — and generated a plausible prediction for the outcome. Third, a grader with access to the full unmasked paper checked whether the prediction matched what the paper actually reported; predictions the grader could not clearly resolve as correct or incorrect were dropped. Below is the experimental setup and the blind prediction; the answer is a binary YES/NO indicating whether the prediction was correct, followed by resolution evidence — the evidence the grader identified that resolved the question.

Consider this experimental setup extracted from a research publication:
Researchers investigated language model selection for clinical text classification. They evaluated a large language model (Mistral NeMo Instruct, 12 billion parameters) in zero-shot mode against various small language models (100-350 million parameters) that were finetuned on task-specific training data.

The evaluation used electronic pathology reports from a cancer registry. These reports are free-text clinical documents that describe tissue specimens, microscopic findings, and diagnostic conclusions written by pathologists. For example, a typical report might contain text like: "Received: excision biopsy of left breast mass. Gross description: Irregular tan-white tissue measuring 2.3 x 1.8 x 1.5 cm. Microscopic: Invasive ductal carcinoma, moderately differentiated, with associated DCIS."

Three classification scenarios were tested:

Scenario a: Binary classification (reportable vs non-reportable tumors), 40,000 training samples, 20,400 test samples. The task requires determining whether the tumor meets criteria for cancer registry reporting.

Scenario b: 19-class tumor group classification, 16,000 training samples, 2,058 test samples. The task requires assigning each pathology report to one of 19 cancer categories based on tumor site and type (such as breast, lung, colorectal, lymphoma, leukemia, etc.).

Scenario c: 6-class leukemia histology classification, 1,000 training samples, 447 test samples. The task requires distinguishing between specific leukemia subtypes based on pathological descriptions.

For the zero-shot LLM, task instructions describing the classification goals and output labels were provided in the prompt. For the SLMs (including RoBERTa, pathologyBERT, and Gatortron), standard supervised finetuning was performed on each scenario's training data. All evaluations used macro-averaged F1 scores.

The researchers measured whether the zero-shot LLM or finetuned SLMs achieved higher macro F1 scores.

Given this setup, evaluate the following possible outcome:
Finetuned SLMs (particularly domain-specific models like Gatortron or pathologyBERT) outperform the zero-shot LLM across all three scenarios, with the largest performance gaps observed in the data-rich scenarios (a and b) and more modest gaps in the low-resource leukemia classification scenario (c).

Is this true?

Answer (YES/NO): NO